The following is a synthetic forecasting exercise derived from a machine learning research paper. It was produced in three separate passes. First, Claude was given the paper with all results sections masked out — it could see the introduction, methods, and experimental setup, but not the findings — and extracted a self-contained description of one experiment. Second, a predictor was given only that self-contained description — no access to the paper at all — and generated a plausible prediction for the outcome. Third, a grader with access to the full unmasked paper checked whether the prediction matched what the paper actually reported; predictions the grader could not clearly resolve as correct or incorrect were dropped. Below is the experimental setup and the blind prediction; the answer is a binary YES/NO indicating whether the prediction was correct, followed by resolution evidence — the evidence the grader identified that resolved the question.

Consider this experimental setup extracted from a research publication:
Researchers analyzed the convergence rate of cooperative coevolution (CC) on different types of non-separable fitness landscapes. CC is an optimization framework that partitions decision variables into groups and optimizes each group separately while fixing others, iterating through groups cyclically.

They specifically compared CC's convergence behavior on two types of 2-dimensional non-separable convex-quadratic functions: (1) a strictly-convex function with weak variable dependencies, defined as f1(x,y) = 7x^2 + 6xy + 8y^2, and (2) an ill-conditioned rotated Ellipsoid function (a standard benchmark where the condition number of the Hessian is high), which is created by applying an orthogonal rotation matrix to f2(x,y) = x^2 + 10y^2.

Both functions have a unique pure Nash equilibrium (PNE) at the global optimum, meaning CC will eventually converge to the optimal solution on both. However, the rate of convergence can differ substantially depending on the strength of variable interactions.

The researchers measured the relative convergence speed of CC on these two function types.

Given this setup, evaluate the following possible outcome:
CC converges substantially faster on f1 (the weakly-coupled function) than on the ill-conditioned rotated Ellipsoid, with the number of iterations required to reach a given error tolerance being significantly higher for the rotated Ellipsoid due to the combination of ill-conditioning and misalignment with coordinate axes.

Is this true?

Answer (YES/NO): YES